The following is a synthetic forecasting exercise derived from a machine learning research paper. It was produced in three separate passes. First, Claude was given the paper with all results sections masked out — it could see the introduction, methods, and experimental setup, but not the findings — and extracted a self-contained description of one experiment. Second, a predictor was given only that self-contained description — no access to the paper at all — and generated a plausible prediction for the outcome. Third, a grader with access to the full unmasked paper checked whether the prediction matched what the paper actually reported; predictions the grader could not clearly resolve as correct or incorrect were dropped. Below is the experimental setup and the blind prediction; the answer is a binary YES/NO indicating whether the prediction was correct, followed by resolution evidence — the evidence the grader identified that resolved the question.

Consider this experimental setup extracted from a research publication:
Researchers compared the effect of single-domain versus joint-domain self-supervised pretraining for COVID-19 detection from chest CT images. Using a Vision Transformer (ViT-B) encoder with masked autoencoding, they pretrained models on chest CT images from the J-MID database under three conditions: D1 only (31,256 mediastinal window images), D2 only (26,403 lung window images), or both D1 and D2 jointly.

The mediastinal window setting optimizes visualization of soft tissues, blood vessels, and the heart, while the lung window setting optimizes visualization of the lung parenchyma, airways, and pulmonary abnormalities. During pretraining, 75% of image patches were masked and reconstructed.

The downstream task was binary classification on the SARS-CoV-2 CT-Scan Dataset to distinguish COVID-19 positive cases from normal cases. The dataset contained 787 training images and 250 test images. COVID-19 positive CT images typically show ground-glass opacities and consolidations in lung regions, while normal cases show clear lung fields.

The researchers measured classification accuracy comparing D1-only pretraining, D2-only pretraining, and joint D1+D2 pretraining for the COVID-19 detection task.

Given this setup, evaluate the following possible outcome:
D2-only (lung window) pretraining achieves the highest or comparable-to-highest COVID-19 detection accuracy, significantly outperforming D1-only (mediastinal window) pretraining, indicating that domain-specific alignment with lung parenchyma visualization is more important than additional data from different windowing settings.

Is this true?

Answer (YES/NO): NO